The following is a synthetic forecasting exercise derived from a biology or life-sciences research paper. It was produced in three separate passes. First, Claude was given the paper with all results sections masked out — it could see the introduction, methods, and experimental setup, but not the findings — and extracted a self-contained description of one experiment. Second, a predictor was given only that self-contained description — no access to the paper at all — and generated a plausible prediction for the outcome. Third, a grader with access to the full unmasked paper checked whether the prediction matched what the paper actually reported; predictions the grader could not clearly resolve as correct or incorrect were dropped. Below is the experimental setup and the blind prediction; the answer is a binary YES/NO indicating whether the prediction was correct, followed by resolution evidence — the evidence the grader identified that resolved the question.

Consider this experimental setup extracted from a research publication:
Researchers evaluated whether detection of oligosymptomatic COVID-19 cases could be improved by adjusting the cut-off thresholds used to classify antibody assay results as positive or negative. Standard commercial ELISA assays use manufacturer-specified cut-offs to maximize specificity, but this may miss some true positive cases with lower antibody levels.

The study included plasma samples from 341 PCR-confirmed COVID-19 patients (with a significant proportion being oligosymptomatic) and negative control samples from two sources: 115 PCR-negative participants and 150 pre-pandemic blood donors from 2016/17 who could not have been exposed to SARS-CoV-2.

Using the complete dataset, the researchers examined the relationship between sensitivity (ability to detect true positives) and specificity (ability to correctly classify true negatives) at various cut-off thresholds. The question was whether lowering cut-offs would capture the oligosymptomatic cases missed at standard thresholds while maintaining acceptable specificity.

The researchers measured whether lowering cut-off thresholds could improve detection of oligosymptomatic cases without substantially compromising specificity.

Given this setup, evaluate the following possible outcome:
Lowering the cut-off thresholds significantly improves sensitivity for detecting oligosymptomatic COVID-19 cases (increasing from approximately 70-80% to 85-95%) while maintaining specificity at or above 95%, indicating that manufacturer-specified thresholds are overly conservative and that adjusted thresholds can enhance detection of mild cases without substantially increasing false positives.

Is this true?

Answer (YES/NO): NO